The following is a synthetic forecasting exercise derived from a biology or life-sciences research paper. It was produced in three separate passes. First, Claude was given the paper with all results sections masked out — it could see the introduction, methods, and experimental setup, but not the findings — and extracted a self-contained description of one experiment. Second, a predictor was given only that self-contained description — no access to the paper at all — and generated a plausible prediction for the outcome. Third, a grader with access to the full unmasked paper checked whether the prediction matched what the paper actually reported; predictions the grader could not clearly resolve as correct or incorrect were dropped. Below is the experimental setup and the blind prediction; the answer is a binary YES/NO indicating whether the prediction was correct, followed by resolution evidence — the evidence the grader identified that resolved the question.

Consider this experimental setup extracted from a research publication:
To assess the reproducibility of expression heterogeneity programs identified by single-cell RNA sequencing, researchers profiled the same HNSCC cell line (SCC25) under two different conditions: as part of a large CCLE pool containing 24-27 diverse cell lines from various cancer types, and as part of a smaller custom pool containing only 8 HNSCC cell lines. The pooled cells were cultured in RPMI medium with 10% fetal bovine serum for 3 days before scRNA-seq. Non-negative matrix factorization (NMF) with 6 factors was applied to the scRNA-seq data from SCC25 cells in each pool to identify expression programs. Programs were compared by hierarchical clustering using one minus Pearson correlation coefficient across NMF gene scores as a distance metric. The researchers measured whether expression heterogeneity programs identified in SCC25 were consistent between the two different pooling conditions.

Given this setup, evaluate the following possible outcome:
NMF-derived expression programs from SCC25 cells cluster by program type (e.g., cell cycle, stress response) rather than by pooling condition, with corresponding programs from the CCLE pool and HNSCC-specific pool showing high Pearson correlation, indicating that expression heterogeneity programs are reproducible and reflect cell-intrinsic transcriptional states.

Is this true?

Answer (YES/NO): YES